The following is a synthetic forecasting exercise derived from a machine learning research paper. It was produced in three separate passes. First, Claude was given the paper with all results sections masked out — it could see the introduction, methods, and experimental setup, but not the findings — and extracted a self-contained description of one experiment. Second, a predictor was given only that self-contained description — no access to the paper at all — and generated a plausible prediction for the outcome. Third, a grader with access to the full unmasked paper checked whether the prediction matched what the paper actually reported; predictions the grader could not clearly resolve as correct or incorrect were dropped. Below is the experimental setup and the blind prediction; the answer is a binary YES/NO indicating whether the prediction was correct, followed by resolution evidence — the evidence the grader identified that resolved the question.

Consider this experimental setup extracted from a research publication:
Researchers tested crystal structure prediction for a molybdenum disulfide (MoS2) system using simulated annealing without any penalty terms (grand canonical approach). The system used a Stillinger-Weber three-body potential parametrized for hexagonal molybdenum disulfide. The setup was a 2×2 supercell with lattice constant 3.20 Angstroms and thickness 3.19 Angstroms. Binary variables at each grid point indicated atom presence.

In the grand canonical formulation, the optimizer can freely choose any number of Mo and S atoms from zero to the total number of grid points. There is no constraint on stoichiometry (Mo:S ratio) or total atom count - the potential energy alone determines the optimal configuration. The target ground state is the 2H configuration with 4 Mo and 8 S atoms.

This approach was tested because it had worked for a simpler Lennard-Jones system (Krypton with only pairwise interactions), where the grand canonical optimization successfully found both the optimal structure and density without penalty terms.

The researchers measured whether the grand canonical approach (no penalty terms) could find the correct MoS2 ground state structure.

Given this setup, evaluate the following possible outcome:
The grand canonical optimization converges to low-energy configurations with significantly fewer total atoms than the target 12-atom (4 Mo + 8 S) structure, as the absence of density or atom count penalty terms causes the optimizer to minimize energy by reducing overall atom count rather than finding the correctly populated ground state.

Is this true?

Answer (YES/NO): NO